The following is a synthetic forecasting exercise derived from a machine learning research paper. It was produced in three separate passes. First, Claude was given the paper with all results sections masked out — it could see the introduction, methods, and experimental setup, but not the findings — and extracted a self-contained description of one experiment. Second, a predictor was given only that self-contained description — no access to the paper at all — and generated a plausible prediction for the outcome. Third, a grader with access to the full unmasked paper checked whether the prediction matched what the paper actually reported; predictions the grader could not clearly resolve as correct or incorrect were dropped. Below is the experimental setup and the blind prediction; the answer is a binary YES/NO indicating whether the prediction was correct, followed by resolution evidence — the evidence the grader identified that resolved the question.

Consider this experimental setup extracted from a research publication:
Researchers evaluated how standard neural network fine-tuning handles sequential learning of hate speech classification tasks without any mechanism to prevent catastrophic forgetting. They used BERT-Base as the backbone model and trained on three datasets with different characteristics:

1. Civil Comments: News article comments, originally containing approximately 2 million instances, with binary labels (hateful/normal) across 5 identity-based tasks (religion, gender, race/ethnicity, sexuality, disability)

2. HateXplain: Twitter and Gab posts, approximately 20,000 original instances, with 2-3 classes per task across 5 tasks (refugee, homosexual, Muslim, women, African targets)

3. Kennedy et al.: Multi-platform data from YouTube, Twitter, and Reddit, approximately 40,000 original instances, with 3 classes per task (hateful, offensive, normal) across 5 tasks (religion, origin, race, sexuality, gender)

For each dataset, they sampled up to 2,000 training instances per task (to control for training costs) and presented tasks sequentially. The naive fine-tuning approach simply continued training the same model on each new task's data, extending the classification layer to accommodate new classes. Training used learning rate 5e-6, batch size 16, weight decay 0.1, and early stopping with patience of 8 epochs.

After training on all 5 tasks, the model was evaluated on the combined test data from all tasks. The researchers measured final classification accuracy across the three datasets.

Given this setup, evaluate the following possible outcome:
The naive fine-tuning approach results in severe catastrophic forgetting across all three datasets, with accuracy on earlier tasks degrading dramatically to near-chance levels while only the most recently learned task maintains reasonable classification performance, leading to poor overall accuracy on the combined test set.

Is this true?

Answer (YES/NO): YES